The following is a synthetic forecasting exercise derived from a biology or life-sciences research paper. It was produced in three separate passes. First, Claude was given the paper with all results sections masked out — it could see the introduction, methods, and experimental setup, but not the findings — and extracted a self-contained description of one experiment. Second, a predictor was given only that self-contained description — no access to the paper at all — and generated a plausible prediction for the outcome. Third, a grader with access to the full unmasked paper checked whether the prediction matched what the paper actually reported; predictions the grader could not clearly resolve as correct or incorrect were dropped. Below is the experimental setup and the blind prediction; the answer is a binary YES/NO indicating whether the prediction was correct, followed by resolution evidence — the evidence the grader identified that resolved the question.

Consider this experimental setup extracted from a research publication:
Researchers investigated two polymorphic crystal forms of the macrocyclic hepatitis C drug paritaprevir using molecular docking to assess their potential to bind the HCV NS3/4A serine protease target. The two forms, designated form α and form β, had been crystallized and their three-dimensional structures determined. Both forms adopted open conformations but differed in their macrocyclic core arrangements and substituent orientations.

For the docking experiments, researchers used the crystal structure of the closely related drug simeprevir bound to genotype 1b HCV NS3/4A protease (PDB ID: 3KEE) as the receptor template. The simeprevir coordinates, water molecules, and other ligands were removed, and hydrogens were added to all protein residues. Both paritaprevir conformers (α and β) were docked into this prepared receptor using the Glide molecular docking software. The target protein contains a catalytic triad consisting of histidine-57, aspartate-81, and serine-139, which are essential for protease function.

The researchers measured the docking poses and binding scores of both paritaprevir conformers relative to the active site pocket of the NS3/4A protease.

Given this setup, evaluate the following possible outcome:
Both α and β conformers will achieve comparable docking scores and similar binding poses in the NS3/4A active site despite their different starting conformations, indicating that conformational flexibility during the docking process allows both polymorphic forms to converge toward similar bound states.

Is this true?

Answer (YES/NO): NO